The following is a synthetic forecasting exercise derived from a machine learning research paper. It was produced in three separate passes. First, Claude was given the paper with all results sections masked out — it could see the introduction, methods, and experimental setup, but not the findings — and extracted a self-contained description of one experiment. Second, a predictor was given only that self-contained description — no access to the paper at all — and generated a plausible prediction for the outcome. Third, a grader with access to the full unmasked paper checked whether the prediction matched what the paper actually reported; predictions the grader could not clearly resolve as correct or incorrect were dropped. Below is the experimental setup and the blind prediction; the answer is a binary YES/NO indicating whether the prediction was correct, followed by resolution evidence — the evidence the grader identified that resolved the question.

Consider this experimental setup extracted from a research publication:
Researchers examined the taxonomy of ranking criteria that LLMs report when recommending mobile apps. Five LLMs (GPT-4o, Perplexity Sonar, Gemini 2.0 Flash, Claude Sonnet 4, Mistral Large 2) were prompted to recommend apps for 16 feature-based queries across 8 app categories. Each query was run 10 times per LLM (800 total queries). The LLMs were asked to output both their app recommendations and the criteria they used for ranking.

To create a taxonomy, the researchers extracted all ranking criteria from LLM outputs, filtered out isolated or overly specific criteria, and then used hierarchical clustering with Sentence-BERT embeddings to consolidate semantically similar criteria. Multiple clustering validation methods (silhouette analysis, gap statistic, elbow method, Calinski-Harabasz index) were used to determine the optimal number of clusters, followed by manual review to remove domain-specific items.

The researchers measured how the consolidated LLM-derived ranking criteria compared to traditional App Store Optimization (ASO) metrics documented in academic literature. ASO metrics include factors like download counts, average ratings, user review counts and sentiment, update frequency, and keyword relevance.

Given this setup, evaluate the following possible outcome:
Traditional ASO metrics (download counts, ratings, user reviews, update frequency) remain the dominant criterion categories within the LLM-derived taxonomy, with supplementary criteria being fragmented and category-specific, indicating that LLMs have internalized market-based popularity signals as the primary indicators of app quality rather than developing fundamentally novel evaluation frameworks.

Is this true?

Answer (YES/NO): NO